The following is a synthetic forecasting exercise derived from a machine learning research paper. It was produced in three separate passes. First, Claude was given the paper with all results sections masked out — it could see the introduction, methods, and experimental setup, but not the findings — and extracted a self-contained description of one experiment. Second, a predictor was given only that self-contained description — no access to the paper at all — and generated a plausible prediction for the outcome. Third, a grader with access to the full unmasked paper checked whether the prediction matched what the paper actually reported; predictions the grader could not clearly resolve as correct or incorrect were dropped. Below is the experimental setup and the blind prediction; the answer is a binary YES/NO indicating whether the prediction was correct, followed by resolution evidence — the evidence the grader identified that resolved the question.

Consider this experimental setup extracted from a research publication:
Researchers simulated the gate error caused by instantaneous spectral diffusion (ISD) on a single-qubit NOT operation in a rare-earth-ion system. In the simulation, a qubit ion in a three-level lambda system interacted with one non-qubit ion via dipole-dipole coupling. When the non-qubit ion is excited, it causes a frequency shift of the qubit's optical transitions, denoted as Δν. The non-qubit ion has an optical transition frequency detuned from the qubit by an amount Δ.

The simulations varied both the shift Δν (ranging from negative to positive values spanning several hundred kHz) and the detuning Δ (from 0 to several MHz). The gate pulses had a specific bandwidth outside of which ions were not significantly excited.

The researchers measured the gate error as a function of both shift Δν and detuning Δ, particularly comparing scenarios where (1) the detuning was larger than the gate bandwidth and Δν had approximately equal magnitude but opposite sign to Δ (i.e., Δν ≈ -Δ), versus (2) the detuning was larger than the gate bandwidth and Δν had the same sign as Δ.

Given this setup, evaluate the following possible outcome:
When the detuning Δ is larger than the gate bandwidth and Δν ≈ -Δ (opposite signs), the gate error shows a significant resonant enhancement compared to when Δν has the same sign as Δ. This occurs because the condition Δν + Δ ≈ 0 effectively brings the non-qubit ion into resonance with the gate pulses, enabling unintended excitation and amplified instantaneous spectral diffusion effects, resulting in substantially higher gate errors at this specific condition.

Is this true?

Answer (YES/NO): YES